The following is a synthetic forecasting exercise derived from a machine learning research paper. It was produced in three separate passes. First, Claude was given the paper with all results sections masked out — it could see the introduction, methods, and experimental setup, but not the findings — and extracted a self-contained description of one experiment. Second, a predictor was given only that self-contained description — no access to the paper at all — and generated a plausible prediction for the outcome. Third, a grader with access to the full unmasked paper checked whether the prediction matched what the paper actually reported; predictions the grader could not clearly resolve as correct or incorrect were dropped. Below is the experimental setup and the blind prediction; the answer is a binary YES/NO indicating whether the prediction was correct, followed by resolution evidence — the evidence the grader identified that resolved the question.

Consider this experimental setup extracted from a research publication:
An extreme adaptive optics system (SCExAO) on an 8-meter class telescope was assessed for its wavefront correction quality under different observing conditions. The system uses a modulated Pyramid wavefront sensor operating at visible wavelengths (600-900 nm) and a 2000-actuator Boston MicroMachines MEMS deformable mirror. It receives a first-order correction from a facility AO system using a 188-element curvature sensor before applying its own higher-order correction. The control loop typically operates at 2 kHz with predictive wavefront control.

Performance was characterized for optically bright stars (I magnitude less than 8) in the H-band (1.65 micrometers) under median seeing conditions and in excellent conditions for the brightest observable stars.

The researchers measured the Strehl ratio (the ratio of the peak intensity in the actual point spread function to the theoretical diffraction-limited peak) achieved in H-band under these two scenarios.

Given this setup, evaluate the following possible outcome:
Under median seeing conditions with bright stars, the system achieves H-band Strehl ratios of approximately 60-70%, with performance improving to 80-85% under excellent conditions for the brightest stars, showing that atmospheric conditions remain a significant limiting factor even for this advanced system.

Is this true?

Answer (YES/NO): NO